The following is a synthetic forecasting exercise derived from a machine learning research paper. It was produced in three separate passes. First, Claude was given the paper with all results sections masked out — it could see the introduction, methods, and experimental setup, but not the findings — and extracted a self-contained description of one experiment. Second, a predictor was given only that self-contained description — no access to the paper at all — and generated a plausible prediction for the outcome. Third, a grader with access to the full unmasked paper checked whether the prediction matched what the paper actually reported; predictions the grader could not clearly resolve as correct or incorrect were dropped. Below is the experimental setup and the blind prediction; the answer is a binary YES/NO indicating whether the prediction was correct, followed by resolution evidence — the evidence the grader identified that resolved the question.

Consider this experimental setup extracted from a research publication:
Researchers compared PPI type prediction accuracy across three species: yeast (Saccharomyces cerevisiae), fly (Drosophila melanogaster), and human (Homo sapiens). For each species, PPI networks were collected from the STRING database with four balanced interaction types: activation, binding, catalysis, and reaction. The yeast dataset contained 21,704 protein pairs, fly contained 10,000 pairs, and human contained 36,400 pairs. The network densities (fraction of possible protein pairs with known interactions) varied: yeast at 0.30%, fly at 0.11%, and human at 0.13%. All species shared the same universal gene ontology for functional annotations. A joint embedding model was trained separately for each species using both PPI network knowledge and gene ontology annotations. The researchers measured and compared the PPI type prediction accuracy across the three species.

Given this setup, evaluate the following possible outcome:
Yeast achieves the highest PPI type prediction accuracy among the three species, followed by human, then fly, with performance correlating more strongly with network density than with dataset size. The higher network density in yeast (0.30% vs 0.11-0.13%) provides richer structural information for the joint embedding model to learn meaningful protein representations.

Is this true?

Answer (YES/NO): NO